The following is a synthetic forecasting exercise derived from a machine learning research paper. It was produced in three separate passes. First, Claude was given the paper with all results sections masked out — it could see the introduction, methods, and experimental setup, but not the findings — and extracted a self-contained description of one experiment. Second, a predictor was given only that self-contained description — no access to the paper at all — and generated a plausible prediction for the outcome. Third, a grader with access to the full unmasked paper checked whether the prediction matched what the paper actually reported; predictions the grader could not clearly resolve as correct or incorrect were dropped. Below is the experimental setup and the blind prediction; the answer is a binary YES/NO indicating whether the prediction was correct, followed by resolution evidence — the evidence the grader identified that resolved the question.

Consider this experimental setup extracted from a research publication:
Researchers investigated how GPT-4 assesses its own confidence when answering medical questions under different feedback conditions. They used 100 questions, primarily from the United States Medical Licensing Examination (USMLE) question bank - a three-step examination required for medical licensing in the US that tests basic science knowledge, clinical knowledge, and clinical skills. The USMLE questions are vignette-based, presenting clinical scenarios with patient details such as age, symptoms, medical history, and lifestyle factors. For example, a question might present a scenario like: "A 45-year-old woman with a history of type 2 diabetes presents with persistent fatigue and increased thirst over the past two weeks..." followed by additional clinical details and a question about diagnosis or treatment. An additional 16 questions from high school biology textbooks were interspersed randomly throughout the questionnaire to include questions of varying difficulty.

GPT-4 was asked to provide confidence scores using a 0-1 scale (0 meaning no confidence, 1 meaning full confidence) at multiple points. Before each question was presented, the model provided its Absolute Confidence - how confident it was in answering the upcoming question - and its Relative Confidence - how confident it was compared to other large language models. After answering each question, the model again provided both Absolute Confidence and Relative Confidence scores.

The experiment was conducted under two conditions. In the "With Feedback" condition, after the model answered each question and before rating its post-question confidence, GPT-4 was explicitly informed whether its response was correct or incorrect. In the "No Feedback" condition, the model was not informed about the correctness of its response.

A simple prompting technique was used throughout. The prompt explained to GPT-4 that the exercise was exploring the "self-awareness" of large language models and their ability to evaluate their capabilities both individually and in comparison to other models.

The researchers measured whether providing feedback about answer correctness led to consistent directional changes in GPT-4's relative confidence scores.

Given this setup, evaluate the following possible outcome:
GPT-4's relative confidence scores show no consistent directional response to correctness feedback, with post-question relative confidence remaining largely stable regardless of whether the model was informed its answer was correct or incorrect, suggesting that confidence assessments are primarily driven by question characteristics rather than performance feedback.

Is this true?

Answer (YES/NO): NO